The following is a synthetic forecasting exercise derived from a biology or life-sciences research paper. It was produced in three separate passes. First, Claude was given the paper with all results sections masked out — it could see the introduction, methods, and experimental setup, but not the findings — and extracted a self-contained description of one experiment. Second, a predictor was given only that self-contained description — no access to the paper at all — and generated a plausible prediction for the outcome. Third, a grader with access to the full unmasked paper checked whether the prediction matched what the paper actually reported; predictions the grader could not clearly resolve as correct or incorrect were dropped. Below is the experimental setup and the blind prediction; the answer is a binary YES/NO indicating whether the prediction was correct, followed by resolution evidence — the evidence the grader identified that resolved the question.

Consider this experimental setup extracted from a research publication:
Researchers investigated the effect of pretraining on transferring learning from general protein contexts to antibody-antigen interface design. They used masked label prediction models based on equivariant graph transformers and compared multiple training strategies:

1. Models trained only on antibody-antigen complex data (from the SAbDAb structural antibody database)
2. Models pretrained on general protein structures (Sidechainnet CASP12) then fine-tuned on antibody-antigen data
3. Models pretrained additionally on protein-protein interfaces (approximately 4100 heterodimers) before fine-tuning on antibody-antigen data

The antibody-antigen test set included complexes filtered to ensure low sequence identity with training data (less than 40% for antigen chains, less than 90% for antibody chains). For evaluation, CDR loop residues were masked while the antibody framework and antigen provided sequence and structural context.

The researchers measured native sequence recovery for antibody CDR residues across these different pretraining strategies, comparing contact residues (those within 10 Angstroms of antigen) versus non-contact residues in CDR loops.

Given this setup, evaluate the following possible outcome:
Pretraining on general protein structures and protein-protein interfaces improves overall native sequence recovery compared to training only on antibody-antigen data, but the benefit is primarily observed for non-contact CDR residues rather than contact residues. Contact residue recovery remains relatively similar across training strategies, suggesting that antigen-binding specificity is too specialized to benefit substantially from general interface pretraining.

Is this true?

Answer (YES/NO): NO